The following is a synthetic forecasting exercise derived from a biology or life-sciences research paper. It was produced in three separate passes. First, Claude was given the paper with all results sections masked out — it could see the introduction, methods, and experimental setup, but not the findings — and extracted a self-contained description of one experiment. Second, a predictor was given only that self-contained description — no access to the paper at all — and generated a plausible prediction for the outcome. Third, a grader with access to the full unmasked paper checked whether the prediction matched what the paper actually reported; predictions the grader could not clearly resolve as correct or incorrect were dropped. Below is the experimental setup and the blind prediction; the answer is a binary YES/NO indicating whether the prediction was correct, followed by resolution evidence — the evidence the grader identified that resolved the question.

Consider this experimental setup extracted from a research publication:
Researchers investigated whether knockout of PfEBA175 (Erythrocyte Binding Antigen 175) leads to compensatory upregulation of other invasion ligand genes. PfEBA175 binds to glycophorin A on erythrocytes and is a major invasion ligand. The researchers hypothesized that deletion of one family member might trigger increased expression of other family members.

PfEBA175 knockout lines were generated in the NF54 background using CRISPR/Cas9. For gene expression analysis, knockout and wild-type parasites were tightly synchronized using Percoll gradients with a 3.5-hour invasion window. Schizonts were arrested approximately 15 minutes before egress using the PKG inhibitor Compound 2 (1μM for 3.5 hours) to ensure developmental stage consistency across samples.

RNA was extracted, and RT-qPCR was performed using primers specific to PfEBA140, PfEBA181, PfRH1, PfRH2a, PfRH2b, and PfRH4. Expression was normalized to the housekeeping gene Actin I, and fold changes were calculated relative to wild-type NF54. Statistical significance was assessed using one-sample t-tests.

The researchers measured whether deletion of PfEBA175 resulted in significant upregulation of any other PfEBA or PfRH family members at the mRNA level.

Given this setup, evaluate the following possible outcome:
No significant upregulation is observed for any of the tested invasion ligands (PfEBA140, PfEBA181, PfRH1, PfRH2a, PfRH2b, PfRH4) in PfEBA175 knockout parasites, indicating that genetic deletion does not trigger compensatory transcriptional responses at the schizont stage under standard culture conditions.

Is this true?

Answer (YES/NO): YES